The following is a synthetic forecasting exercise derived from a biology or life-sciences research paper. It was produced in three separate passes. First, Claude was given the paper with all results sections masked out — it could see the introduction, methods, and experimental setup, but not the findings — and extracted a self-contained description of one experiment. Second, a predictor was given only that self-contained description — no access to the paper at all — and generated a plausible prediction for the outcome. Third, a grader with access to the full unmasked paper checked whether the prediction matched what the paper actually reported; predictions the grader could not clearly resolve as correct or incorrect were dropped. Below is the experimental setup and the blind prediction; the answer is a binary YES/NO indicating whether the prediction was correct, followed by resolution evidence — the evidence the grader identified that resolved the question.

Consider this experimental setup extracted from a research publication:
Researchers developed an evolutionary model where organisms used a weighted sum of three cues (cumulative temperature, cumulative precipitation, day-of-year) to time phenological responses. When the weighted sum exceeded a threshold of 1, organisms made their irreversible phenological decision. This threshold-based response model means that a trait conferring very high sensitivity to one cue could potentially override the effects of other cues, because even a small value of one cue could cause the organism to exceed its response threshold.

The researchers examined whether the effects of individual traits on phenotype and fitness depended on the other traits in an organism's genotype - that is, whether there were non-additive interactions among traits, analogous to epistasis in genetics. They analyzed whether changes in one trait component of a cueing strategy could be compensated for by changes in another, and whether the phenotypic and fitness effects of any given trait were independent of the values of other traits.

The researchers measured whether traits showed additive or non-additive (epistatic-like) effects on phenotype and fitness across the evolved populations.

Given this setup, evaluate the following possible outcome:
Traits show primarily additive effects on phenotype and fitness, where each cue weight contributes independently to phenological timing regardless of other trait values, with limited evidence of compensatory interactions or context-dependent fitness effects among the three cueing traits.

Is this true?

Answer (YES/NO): NO